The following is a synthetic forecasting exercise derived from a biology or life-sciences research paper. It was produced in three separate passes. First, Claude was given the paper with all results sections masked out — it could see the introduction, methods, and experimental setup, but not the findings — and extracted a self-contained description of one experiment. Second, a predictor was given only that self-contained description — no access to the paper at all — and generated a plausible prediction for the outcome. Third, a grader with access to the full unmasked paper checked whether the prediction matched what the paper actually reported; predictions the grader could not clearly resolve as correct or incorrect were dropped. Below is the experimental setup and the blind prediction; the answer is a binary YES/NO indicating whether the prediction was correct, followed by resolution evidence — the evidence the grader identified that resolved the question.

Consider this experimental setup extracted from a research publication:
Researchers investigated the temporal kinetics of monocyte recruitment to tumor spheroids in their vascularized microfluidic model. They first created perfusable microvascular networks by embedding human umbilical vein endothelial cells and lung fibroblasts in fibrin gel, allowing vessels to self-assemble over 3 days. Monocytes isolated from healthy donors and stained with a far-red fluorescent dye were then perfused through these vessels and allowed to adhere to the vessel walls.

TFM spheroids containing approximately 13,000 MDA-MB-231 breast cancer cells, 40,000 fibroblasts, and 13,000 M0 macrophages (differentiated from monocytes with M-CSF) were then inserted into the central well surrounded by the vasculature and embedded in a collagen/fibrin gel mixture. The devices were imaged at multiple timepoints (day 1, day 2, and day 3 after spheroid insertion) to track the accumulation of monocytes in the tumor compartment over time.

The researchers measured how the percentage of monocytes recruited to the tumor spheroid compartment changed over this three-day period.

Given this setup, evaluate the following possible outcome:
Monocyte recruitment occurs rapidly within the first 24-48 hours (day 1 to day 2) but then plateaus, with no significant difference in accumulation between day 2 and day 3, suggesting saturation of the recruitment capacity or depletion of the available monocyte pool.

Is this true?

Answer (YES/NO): NO